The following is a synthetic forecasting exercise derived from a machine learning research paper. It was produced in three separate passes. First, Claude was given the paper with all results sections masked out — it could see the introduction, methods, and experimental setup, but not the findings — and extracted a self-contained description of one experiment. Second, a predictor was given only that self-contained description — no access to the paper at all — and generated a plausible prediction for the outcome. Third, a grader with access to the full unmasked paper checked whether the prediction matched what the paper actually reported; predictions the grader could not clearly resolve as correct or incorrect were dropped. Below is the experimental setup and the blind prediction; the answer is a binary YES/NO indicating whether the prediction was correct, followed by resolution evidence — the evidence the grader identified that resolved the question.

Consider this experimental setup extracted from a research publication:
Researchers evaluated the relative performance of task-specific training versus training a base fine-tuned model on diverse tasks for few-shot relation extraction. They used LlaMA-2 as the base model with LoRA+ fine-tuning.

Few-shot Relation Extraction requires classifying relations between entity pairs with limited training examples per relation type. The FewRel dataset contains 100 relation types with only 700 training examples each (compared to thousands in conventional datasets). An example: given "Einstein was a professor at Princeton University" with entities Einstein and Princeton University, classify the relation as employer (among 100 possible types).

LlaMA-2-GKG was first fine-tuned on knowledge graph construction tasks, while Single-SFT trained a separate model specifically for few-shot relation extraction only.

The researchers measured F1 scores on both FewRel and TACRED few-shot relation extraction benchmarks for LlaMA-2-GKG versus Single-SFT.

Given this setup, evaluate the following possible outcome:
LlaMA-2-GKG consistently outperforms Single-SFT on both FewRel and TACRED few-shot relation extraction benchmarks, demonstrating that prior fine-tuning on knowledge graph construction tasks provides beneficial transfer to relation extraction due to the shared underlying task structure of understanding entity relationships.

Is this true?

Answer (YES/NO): YES